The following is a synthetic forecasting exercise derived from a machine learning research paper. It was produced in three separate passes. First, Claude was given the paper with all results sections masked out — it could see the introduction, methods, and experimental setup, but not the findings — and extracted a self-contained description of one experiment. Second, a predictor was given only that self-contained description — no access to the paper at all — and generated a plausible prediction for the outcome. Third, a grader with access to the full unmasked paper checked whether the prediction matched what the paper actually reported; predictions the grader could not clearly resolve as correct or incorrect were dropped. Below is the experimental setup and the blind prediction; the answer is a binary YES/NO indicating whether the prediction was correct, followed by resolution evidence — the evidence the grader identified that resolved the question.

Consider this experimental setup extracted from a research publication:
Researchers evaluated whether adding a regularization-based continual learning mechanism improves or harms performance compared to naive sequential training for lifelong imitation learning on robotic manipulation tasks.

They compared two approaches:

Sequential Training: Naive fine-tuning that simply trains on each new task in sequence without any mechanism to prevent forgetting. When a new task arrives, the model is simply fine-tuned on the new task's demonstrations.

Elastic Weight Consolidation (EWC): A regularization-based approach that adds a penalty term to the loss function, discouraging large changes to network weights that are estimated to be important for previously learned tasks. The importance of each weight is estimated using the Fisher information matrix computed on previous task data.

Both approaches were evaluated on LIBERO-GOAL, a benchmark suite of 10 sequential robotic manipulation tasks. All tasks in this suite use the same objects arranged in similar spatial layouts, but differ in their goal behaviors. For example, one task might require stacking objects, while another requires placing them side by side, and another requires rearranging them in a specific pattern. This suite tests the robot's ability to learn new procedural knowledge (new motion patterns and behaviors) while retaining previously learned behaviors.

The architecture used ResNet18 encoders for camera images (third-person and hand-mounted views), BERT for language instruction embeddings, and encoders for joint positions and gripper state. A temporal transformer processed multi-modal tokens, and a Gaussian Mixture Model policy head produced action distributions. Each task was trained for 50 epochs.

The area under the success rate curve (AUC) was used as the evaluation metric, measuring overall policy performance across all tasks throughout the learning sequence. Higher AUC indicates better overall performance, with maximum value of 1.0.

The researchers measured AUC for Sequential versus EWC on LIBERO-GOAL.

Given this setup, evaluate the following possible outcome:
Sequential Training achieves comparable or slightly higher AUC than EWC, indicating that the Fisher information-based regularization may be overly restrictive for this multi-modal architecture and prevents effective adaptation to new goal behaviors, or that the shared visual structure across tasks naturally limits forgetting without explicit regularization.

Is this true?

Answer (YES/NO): NO